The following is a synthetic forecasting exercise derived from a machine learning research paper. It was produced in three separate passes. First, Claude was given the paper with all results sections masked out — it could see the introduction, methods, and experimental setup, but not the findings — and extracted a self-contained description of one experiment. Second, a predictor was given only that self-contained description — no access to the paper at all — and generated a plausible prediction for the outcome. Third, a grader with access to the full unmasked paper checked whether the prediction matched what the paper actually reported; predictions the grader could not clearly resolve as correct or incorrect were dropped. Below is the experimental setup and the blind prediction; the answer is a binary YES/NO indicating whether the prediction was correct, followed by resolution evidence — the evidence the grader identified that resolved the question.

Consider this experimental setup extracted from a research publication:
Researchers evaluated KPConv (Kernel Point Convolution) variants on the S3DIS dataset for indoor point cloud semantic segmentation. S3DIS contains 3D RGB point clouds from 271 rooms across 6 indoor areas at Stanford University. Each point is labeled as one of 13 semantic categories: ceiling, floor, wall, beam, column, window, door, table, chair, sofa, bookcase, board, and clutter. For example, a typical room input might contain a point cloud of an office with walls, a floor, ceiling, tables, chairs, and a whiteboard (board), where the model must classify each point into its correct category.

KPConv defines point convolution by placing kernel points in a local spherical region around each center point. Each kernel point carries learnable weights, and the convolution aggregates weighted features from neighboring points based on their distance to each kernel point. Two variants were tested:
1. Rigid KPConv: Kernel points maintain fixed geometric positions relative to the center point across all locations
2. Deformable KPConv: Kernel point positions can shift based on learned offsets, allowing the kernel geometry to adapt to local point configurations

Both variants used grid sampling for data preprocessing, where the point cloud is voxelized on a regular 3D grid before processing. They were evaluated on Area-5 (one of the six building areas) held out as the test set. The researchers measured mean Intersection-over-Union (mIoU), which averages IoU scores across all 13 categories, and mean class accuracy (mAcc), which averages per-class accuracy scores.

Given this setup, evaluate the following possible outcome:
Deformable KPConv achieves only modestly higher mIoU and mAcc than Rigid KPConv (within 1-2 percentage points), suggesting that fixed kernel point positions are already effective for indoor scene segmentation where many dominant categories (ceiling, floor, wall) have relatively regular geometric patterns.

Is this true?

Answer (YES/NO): YES